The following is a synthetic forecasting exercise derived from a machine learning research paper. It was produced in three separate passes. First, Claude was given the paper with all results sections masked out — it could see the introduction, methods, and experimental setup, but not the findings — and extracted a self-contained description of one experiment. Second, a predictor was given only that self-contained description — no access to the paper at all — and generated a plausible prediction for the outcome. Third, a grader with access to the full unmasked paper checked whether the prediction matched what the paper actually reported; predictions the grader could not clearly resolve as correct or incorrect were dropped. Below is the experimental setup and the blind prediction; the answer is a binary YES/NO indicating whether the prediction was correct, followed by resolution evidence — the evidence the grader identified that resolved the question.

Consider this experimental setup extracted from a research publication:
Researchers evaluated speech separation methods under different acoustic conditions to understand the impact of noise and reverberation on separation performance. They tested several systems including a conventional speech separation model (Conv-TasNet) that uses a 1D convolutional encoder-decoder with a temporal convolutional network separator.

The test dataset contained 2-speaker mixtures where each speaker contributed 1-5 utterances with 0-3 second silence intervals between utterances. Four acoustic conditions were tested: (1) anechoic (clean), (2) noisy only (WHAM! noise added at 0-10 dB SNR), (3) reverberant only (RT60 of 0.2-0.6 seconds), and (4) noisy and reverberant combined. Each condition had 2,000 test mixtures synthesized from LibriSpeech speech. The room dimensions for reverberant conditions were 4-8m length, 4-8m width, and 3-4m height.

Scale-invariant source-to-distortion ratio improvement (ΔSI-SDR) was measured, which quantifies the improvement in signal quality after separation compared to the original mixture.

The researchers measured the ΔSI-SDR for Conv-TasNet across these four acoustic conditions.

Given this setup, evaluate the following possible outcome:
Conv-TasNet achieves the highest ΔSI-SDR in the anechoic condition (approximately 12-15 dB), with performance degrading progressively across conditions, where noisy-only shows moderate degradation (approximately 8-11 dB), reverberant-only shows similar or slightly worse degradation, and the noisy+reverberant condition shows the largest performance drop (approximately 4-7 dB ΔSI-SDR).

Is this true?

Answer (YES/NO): NO